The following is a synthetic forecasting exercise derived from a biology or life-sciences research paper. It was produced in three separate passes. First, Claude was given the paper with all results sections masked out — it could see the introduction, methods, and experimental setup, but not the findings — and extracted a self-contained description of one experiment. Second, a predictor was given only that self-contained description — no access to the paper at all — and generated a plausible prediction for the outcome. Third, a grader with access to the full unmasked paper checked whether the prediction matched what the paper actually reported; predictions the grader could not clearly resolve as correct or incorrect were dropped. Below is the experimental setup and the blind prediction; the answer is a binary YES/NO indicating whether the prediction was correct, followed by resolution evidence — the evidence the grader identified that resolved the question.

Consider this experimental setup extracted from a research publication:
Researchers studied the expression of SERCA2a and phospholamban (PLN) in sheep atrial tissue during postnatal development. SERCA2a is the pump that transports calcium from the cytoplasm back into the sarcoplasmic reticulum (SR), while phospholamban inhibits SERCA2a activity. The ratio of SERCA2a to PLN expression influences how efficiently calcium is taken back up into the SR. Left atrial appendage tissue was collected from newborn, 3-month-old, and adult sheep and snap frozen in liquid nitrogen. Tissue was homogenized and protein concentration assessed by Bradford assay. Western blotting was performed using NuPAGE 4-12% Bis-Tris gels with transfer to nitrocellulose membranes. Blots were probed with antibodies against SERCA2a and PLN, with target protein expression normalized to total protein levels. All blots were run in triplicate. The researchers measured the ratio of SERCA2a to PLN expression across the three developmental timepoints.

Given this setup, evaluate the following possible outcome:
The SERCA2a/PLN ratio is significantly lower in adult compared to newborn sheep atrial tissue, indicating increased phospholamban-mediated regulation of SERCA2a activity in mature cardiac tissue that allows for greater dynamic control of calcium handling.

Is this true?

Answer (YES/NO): YES